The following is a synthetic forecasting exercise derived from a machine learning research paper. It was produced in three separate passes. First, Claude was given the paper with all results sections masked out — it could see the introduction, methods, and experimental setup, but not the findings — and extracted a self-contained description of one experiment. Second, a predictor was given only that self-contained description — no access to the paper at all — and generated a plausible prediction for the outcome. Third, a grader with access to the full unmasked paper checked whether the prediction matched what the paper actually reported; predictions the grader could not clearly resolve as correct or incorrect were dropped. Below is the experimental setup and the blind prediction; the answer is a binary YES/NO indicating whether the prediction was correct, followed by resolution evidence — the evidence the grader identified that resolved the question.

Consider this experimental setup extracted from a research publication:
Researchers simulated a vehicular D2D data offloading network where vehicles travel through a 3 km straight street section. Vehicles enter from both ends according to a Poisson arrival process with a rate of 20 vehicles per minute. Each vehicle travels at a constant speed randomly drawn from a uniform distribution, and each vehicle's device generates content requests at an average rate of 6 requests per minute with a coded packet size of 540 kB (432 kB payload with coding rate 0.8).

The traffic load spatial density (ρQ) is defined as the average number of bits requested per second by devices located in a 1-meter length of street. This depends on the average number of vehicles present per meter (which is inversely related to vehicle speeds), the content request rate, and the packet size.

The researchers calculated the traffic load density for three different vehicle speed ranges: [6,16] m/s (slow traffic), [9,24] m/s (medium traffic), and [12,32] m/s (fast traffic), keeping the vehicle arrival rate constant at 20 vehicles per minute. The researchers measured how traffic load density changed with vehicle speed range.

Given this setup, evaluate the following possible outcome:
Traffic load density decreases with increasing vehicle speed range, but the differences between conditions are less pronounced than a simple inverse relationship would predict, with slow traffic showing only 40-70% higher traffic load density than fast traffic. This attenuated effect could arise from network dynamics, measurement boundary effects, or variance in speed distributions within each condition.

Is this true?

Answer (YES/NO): NO